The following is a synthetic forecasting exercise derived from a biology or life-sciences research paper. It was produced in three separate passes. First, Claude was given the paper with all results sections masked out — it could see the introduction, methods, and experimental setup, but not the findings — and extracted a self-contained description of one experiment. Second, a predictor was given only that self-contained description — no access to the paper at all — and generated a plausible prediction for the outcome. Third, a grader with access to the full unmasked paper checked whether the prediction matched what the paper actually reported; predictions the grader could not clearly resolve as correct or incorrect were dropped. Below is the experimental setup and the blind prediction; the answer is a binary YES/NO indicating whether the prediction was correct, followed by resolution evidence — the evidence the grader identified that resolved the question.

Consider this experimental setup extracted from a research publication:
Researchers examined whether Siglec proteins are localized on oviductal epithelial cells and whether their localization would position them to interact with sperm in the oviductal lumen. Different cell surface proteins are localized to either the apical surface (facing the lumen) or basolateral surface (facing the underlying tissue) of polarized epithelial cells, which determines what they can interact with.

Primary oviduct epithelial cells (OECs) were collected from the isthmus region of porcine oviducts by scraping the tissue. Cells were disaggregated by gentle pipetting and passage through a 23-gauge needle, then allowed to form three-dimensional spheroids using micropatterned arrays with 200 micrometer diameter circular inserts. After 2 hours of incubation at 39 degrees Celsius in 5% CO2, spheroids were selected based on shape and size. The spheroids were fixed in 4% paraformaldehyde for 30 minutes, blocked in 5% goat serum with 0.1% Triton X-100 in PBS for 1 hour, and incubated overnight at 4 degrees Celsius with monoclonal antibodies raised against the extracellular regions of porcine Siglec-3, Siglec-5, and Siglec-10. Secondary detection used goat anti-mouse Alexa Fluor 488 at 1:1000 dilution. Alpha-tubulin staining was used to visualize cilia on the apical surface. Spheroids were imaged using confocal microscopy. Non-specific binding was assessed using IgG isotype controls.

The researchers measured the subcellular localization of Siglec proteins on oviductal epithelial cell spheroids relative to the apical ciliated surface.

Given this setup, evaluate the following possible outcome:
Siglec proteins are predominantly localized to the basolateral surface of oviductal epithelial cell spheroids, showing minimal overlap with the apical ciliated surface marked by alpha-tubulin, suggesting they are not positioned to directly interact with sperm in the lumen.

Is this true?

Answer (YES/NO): NO